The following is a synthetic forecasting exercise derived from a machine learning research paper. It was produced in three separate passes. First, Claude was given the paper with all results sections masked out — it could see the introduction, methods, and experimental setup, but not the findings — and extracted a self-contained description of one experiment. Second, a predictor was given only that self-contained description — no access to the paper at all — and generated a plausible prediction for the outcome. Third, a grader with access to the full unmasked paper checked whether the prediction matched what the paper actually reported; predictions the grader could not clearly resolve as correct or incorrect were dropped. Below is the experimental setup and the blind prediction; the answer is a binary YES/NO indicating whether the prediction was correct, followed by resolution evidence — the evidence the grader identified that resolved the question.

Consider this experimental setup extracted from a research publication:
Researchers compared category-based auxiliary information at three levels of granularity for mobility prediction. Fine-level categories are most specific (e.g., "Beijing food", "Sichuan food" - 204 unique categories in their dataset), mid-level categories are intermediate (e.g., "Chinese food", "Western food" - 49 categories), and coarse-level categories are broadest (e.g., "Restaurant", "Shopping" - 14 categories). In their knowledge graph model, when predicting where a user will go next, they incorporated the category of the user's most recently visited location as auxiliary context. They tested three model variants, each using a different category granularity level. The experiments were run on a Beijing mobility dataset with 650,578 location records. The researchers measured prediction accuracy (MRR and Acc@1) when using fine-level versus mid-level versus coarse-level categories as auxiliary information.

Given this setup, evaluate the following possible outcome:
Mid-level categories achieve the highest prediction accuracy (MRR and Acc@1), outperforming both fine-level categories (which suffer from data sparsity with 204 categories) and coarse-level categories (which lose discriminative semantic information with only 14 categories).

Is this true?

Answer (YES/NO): NO